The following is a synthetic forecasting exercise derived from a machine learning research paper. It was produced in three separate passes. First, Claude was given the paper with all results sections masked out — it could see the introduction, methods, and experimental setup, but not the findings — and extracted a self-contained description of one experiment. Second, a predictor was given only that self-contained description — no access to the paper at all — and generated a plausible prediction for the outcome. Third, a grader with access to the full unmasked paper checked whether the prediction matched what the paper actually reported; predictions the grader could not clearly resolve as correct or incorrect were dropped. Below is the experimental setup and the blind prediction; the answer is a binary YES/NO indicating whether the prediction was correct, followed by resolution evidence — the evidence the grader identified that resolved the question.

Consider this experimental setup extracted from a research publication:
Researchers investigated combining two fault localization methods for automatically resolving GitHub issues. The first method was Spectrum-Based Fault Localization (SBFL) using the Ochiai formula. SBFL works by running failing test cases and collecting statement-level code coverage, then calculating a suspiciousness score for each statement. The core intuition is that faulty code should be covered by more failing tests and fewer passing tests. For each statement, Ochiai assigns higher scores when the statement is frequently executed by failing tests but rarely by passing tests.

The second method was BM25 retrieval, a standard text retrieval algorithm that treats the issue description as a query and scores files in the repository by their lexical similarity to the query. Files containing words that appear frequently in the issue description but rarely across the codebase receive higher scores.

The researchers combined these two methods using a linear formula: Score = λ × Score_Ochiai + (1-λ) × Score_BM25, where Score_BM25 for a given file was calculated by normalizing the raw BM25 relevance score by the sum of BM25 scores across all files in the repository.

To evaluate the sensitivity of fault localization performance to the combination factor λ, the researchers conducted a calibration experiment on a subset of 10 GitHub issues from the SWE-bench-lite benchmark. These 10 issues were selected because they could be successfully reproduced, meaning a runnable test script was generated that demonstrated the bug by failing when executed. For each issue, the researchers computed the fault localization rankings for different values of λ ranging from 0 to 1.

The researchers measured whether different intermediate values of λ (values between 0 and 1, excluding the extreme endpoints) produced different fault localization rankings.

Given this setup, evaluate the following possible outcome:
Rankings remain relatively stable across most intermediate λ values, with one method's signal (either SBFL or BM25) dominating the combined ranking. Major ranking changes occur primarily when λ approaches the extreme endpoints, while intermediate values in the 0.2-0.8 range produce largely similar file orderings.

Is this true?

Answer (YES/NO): NO